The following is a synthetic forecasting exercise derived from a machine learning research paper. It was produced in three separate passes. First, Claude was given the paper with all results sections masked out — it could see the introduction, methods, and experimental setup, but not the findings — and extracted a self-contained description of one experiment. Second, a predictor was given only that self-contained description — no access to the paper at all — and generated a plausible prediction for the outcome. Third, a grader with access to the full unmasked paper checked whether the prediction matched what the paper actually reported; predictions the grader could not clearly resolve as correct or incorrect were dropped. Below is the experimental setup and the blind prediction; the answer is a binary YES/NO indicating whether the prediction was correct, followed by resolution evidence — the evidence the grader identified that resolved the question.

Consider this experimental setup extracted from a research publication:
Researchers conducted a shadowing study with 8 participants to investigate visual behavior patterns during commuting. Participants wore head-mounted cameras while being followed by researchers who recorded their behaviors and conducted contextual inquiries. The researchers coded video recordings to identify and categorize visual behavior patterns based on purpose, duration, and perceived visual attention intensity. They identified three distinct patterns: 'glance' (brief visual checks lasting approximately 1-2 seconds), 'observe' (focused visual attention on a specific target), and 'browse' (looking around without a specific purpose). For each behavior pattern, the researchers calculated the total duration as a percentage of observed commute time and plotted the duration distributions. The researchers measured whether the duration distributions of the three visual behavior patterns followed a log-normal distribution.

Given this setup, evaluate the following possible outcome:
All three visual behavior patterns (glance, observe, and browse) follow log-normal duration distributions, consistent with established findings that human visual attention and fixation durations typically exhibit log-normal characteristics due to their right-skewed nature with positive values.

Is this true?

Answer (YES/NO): NO